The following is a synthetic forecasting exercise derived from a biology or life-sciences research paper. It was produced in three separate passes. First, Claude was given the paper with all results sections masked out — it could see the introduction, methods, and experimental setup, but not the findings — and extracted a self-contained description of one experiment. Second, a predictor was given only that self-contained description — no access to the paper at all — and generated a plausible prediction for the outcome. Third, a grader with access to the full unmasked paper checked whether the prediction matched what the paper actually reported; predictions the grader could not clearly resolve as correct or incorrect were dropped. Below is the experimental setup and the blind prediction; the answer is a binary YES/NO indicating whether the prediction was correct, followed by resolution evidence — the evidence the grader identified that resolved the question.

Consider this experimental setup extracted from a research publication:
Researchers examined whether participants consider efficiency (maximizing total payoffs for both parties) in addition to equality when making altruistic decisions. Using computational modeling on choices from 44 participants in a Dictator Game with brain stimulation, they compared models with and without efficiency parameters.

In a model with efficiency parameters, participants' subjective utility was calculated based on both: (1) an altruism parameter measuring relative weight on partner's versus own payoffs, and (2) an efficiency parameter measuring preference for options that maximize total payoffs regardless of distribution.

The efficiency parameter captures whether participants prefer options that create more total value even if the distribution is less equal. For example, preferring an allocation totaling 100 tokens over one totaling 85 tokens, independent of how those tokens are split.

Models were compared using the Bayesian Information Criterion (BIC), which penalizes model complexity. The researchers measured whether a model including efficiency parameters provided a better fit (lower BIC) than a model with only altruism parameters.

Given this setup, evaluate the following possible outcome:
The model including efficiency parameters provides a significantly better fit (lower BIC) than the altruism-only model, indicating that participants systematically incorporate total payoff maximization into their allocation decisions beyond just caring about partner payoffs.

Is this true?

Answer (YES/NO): NO